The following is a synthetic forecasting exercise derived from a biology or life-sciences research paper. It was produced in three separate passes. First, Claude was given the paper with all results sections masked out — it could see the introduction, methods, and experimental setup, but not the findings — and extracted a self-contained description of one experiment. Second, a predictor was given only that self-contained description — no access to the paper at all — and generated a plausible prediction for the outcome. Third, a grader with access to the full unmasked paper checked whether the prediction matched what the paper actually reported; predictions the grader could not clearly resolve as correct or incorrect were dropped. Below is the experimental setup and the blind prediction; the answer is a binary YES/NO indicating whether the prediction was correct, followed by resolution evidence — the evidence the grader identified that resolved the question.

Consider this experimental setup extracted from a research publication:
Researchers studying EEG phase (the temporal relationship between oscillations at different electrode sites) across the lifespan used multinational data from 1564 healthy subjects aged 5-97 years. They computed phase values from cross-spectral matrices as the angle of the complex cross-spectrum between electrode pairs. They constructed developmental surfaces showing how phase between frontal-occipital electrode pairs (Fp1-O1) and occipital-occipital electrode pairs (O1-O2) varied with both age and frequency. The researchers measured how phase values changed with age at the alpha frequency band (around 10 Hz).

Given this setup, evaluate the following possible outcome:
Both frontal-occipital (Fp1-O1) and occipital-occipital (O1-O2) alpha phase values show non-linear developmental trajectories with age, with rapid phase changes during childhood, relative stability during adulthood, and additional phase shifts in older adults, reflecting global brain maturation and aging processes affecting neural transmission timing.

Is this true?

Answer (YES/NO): NO